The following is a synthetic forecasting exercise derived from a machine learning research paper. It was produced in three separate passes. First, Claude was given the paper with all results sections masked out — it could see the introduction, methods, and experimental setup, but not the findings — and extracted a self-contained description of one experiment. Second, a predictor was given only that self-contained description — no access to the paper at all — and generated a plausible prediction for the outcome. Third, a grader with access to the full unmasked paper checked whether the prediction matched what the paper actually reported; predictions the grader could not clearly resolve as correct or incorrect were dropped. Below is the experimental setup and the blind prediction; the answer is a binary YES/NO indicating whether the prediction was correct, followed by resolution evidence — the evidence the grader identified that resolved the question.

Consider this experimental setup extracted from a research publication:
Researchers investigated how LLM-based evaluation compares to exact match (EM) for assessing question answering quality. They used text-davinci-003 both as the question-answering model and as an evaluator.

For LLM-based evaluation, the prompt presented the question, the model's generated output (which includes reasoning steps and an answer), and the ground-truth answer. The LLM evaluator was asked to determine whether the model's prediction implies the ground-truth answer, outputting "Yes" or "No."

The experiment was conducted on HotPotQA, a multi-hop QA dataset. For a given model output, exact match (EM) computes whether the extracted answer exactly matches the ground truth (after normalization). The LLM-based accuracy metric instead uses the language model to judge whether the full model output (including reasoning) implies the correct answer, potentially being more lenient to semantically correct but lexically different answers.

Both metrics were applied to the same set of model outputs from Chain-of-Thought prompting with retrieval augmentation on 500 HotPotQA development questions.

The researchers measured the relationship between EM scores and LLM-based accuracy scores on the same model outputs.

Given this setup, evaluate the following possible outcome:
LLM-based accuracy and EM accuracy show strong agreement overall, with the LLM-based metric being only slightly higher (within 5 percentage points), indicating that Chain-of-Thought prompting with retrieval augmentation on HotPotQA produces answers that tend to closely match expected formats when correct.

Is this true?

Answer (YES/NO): NO